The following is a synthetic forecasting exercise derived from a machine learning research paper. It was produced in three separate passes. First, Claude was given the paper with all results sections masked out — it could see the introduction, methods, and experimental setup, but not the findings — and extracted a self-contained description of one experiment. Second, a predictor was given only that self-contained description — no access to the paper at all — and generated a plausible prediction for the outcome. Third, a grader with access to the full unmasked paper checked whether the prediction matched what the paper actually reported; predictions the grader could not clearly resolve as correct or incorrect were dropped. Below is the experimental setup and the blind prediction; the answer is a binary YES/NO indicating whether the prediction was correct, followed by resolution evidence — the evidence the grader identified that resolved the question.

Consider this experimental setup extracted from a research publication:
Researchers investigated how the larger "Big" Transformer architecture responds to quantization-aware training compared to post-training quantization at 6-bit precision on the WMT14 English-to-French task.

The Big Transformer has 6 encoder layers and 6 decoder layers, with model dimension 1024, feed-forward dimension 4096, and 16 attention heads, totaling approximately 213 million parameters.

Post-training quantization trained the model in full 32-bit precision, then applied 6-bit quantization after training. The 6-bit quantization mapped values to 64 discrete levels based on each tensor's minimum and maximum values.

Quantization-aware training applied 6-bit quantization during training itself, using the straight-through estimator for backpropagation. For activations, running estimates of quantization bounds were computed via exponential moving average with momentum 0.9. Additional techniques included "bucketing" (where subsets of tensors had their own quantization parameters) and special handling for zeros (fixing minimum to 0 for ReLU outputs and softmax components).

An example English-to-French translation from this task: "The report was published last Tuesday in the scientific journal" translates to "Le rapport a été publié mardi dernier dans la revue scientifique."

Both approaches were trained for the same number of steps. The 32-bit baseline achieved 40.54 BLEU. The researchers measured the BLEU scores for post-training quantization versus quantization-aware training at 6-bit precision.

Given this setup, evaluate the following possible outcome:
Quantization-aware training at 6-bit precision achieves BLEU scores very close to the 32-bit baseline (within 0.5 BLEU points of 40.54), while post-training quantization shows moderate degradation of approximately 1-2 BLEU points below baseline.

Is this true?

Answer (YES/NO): NO